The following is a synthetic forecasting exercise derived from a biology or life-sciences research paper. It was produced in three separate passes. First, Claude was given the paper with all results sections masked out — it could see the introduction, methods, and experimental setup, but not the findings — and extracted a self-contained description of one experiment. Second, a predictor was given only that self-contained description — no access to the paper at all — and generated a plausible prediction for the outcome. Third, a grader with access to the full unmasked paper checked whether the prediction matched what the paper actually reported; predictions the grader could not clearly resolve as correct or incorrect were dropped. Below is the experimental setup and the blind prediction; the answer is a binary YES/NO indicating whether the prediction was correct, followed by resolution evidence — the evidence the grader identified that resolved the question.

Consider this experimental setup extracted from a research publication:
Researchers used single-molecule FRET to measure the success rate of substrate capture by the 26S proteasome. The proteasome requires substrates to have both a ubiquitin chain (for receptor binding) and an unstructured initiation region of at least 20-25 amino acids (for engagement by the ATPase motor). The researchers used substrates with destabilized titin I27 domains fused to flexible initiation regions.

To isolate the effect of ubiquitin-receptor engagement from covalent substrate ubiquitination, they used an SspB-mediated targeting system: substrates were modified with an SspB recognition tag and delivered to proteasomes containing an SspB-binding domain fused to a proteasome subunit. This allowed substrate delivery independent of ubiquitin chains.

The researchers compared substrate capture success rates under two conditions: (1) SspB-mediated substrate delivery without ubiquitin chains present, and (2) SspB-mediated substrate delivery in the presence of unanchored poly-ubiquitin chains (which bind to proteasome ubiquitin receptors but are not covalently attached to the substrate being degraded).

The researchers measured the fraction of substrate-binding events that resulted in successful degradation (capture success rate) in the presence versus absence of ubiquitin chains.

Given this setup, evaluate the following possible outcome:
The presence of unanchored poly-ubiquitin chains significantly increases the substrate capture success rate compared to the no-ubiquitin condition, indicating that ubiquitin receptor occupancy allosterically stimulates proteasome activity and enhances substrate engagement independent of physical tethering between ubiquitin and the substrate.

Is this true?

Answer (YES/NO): YES